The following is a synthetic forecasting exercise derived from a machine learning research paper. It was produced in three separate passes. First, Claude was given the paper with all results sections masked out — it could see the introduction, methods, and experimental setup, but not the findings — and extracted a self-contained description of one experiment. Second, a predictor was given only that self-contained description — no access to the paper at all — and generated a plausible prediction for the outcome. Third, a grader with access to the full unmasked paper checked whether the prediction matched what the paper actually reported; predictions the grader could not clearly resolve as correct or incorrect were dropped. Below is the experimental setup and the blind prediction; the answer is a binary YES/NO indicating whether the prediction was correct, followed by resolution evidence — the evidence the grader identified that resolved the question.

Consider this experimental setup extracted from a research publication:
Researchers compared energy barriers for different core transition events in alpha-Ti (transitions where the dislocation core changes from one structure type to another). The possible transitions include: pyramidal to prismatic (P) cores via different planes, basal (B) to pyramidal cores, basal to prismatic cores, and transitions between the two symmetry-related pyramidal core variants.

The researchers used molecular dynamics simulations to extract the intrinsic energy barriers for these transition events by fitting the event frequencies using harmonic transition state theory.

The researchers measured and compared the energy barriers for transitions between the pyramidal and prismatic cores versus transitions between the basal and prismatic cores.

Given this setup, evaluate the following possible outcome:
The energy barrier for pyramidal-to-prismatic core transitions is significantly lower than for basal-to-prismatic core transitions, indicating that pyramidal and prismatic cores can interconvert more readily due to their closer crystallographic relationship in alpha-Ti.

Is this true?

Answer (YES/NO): YES